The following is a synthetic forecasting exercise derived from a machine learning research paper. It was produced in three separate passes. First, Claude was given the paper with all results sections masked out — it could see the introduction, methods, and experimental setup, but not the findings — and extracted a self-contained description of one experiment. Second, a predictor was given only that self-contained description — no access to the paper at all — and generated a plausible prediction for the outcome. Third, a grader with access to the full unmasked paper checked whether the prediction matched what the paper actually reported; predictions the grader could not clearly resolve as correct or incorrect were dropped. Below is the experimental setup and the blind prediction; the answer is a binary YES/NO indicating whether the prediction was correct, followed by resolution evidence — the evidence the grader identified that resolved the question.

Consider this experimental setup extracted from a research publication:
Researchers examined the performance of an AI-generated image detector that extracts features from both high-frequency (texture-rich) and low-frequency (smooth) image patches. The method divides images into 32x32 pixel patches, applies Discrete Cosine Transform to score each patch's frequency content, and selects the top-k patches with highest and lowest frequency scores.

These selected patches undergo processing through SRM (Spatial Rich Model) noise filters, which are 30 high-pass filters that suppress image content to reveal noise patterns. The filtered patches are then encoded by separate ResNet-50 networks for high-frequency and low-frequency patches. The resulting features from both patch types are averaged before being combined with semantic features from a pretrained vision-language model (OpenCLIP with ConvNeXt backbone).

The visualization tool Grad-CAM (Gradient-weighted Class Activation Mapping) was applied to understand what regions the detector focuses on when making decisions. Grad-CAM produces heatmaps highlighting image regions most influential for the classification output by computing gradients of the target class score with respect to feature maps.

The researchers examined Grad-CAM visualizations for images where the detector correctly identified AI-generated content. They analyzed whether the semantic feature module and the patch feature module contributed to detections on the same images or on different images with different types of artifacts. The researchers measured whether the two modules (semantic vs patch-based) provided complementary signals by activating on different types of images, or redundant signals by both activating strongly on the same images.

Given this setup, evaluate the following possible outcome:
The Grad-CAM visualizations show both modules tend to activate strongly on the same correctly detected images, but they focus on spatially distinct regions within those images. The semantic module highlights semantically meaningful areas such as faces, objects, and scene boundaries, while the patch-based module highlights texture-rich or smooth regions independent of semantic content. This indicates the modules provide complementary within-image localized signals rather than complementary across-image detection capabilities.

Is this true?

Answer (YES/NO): NO